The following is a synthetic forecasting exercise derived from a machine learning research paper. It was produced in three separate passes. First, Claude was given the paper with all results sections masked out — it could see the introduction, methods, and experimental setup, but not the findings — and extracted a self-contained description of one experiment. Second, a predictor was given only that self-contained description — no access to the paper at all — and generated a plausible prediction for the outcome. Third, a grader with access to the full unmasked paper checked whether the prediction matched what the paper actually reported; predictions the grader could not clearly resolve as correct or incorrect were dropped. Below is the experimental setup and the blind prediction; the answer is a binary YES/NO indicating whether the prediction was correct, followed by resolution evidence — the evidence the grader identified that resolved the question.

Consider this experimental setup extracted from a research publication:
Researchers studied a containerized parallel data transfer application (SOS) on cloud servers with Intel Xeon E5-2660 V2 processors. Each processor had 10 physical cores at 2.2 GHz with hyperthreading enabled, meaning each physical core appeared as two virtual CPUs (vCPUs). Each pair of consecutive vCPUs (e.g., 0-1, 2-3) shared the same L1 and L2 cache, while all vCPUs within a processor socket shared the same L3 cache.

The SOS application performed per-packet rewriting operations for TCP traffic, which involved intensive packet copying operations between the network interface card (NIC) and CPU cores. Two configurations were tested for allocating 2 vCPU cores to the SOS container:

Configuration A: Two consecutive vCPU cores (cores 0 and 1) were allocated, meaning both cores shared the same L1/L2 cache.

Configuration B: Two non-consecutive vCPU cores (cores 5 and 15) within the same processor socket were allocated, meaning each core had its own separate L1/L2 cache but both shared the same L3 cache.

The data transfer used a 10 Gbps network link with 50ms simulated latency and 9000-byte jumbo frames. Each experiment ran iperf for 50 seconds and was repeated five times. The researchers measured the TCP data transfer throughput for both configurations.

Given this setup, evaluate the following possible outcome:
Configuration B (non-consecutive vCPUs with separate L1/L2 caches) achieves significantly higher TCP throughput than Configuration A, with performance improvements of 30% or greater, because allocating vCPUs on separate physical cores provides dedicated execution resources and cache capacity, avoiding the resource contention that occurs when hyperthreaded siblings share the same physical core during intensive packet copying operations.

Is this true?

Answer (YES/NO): YES